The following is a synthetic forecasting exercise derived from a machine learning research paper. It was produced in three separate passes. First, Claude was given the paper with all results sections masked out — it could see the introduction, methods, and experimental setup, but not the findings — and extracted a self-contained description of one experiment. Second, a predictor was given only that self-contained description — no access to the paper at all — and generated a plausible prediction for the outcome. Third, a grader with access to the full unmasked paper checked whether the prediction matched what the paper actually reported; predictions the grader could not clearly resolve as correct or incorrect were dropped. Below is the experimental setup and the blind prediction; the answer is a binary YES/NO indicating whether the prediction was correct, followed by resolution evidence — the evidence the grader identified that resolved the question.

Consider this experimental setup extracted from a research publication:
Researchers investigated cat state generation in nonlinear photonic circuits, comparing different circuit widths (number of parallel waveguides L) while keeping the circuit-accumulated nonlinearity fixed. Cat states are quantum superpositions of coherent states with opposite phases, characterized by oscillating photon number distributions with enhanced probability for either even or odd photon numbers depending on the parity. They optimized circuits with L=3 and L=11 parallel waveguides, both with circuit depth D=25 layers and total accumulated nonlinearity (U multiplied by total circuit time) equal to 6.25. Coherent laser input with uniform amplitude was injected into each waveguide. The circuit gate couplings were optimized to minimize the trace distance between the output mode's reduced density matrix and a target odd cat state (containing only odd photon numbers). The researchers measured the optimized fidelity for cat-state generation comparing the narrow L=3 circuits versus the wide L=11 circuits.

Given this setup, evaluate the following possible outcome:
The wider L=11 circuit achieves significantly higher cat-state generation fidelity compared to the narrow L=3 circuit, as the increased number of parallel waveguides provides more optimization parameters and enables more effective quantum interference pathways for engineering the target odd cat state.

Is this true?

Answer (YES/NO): NO